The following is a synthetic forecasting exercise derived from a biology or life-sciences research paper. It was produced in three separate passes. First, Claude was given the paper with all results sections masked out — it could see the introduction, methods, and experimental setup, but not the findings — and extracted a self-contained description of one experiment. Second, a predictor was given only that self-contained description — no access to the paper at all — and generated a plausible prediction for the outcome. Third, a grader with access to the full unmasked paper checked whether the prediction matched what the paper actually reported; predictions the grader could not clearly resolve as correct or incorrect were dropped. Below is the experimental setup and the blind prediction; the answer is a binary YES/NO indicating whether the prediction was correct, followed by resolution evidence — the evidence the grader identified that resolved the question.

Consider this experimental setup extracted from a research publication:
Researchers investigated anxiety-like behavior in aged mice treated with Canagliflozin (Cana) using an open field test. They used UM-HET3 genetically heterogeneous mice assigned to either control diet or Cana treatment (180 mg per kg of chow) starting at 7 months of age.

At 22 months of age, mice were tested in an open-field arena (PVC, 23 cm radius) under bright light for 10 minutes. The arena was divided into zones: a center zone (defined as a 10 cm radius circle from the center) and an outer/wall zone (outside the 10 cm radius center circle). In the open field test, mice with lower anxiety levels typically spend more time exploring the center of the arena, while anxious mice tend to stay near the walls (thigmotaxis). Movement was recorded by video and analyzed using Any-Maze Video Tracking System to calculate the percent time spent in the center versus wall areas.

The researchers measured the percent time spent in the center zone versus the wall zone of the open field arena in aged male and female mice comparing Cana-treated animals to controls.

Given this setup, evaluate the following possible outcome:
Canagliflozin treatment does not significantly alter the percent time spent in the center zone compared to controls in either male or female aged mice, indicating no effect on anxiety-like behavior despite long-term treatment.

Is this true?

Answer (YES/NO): NO